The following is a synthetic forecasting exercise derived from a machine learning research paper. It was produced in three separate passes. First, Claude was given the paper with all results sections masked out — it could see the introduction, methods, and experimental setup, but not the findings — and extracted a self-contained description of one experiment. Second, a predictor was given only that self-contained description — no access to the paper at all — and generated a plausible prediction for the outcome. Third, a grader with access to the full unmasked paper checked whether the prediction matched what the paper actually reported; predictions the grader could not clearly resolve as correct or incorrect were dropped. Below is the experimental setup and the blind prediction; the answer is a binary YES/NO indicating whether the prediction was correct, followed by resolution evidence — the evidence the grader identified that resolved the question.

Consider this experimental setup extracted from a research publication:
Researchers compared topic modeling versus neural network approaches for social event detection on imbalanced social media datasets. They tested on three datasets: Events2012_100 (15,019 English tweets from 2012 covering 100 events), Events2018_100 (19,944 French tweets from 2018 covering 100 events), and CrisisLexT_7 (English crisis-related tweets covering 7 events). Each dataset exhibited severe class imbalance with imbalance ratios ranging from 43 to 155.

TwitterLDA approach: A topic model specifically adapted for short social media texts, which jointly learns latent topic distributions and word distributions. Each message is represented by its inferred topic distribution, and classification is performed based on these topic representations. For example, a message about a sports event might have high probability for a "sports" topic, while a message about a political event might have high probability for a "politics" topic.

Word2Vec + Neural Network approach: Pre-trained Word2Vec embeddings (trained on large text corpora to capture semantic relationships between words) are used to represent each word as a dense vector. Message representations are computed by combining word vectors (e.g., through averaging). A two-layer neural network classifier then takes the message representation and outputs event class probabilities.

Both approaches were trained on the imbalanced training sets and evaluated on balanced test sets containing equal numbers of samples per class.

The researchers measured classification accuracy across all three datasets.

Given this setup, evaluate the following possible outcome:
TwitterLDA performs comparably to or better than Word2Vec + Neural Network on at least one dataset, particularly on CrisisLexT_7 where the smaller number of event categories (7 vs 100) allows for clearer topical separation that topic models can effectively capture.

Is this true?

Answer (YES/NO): NO